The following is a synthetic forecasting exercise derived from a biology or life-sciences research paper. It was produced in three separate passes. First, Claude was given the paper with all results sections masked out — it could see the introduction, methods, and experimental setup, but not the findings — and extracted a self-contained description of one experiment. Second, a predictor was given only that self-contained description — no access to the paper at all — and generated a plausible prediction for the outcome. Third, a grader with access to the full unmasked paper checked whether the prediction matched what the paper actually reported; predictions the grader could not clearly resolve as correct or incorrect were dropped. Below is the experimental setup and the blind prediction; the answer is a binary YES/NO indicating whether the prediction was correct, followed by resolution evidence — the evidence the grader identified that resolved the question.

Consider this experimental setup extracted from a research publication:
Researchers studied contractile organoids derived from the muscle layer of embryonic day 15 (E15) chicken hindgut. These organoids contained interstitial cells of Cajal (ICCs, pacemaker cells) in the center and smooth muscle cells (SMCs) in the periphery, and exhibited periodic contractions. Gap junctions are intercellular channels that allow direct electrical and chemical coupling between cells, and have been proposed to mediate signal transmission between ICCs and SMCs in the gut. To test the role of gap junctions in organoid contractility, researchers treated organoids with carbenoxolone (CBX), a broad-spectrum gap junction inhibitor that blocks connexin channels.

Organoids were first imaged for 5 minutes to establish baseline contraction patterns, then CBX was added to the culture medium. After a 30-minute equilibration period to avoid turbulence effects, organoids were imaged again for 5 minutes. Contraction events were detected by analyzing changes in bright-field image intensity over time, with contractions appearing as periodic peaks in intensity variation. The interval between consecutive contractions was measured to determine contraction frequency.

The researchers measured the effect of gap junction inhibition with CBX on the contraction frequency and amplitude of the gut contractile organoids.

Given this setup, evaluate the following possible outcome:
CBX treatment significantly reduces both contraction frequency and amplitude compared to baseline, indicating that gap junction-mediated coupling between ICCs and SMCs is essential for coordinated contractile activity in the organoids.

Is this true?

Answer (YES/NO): NO